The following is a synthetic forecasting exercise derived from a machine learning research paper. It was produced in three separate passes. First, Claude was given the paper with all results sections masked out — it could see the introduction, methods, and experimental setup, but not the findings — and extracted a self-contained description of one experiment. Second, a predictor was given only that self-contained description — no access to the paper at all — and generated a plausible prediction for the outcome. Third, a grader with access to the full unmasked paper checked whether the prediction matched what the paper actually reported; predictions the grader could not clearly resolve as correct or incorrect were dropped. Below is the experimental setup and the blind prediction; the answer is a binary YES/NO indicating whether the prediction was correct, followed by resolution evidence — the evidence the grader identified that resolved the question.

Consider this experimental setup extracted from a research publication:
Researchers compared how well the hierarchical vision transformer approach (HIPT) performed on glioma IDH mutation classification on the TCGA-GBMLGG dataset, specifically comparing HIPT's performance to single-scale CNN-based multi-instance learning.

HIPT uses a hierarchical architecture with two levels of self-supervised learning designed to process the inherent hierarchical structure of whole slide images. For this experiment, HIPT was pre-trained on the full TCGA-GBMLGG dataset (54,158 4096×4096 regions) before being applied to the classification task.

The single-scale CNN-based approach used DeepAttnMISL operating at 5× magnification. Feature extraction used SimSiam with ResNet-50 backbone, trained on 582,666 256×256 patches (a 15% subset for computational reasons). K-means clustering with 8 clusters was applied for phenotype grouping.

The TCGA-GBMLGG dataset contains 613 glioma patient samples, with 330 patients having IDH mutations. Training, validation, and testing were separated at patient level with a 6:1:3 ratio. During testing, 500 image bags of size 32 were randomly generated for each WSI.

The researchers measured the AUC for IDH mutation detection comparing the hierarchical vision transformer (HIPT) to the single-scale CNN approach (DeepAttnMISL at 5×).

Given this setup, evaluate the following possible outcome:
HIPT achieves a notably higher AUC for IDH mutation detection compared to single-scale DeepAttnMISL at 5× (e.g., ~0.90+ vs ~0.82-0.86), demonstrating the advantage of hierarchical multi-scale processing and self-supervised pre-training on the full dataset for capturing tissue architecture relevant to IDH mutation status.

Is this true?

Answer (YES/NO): NO